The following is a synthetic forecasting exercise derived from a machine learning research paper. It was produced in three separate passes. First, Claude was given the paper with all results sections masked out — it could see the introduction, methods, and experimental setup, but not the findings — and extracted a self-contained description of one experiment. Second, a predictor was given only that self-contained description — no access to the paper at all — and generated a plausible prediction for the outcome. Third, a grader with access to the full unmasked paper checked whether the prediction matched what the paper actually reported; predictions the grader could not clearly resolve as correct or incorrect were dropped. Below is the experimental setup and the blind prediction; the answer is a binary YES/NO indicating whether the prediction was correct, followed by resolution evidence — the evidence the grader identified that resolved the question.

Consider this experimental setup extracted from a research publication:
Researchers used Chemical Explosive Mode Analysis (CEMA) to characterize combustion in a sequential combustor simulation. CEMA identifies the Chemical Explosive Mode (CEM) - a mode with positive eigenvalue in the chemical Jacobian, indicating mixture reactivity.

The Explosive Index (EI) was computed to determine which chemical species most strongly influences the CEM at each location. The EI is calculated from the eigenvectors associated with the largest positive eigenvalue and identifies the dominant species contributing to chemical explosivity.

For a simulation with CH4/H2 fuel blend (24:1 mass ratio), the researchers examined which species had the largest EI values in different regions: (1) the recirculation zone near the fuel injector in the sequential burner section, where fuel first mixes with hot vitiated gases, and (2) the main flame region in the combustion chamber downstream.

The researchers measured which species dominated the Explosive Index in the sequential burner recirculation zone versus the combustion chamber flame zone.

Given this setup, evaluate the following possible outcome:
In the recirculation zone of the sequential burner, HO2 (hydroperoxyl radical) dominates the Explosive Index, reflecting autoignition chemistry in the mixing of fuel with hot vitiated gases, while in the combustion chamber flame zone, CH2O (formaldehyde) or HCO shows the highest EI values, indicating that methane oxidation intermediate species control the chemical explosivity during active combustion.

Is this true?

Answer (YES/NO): NO